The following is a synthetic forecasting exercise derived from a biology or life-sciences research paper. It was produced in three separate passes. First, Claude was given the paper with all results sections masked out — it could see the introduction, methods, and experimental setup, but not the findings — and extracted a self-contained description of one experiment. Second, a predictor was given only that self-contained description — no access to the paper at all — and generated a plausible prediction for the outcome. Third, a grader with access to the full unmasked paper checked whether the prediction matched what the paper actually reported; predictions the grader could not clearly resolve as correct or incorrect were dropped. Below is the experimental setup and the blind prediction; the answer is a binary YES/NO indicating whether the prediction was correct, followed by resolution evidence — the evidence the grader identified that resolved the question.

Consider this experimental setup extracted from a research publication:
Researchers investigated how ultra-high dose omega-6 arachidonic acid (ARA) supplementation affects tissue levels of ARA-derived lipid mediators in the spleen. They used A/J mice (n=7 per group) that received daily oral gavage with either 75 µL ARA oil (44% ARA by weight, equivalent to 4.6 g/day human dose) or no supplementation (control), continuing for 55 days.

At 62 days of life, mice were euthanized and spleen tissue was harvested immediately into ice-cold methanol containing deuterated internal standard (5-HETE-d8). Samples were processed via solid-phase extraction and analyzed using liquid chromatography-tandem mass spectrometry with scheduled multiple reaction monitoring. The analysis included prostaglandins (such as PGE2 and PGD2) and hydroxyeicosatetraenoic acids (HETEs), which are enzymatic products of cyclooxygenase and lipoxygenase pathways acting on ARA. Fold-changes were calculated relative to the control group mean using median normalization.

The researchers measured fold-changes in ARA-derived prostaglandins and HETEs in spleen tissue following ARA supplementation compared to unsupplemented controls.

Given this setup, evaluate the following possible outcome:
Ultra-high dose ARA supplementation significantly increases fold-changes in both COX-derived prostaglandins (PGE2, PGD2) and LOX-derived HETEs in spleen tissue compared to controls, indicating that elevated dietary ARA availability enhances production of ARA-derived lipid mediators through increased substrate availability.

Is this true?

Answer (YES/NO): NO